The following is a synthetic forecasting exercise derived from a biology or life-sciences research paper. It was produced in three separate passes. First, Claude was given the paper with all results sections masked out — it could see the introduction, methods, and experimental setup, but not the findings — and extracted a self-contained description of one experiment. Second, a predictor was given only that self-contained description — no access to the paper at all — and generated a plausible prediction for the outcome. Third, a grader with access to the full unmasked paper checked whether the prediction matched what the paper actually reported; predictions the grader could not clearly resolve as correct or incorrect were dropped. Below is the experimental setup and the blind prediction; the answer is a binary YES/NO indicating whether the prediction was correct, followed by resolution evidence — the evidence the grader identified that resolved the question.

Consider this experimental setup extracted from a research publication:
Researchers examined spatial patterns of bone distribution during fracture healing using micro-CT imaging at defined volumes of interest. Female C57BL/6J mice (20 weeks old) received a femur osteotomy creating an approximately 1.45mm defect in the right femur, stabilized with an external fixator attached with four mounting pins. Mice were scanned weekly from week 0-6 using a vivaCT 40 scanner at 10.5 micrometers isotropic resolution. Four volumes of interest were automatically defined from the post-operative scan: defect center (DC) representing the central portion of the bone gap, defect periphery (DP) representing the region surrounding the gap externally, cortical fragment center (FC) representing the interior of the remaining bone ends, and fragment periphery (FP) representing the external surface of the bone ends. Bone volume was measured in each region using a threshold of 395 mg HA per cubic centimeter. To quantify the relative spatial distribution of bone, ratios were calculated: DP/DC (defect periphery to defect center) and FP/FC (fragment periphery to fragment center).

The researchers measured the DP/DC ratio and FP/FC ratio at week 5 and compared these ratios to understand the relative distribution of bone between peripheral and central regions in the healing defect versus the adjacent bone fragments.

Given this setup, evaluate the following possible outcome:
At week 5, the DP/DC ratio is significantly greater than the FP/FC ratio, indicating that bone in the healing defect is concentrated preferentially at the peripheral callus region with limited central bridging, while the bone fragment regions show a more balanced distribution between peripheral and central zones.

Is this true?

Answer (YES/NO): NO